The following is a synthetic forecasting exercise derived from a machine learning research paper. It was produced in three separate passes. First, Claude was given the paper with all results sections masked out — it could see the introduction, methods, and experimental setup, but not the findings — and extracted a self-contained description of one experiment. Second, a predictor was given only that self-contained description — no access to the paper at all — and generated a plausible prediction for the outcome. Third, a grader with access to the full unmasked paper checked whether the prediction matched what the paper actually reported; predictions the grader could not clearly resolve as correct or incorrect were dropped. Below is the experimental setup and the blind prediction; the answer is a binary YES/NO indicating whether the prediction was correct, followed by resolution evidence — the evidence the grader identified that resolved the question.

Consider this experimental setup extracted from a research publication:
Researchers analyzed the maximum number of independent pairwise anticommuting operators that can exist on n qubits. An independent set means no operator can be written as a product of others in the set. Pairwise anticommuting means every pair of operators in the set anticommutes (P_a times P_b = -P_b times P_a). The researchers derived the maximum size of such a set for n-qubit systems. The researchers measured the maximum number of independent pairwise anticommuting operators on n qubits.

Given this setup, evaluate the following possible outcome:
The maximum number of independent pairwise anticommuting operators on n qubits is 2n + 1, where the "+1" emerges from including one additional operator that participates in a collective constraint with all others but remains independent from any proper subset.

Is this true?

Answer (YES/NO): YES